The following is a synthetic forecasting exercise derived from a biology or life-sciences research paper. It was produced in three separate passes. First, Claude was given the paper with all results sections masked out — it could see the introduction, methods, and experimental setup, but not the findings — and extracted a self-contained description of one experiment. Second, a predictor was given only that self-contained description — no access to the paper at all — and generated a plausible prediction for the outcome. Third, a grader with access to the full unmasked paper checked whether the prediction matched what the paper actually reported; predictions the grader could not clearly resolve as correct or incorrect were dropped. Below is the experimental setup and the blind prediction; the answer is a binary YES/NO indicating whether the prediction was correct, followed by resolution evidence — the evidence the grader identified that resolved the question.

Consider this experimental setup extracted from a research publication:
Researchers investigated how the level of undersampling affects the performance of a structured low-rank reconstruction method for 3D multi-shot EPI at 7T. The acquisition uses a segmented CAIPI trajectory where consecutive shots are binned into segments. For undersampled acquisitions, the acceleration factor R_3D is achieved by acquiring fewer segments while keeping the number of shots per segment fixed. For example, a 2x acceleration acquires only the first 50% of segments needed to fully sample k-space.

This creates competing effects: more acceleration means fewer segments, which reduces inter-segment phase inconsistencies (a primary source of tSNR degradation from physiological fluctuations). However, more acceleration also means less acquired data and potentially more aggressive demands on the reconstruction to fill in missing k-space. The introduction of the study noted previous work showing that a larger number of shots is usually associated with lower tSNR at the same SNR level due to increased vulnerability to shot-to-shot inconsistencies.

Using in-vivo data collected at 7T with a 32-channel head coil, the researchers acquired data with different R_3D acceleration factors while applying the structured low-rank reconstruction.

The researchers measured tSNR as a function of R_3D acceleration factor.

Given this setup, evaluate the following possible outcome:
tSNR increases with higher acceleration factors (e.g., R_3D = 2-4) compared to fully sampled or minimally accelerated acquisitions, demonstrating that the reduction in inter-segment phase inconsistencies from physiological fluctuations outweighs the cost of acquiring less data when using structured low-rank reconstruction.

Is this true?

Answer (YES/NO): NO